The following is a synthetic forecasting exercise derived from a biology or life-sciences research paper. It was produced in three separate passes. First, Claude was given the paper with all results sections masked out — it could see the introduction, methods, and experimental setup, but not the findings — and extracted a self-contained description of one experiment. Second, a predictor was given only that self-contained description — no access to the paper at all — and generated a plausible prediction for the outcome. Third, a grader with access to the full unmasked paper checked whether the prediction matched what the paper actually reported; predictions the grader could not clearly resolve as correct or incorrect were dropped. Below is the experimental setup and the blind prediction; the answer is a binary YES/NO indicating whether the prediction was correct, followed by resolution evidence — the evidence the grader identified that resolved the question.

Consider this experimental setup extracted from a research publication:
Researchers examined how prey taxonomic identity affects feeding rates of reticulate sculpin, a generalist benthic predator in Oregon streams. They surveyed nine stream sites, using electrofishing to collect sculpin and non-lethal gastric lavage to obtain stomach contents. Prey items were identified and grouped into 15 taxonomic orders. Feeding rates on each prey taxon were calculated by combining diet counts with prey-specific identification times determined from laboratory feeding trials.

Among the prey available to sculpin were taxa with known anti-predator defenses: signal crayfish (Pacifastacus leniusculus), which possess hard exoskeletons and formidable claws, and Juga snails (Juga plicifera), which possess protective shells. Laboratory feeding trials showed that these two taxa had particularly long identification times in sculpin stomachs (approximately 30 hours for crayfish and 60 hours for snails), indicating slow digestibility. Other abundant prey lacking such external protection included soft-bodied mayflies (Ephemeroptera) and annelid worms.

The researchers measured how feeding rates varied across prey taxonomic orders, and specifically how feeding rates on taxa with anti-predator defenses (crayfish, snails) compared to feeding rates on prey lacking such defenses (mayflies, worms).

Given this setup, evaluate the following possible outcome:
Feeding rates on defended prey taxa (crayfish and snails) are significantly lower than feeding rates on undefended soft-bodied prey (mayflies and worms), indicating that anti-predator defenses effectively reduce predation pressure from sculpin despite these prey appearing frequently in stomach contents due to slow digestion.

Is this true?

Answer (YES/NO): YES